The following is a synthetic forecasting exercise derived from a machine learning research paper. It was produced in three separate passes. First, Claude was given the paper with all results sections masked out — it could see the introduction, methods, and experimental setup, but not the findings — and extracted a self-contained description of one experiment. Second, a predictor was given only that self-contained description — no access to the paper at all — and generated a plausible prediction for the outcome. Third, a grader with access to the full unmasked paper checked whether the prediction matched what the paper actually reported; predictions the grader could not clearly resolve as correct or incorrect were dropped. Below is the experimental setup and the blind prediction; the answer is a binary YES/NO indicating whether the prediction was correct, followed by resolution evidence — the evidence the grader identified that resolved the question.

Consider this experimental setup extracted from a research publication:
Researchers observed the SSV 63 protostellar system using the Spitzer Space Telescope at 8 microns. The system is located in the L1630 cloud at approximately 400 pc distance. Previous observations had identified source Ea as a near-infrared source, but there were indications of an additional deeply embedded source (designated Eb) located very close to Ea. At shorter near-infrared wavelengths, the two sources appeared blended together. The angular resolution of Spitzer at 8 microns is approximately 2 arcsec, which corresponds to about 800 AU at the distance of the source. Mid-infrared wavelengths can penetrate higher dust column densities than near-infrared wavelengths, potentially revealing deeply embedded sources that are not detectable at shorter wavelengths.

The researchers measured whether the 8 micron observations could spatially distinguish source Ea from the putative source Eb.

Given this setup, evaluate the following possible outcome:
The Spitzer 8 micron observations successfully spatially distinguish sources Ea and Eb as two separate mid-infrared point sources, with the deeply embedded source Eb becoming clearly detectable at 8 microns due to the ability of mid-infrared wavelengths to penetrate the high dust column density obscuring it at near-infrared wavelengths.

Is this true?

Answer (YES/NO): YES